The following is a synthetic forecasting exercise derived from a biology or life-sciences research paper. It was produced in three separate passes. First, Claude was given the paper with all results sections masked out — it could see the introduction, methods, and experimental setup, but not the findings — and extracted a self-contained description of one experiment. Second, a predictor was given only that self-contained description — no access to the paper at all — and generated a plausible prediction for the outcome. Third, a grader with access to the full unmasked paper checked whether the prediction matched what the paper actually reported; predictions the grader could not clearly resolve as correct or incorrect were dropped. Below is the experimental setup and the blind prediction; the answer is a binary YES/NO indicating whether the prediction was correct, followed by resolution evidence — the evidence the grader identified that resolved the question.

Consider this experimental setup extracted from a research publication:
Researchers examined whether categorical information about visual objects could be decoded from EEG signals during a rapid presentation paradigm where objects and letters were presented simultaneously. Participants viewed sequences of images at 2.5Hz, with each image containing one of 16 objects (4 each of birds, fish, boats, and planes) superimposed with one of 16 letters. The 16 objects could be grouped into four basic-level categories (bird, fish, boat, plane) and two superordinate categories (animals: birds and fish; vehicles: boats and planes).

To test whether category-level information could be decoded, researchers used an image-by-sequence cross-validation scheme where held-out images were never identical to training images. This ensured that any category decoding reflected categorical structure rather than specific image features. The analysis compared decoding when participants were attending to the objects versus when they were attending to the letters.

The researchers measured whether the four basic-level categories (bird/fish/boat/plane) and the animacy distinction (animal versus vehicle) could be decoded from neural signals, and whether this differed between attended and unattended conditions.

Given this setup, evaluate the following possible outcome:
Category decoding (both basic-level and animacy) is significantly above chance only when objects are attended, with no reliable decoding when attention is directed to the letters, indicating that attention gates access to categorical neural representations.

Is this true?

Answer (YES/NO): NO